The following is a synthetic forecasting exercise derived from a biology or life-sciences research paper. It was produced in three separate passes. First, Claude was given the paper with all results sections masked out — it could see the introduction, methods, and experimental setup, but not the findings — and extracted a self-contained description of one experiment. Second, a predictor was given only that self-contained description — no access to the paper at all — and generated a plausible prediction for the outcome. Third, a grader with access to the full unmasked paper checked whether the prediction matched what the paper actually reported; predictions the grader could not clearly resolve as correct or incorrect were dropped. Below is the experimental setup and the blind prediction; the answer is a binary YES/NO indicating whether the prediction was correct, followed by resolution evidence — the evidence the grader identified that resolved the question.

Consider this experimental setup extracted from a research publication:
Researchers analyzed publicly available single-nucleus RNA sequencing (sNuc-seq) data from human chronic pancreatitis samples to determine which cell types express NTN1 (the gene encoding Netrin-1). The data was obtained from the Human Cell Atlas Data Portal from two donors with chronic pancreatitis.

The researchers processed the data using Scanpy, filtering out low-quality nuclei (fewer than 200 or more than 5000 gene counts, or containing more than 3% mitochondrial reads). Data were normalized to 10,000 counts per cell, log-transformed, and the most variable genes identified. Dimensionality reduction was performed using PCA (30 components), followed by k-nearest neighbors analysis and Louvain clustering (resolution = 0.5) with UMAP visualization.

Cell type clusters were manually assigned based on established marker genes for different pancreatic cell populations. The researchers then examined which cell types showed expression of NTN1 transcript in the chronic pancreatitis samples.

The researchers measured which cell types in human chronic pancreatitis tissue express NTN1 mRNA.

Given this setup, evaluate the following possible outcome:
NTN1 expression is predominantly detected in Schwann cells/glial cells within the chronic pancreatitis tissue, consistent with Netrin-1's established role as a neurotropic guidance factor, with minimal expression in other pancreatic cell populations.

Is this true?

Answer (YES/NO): NO